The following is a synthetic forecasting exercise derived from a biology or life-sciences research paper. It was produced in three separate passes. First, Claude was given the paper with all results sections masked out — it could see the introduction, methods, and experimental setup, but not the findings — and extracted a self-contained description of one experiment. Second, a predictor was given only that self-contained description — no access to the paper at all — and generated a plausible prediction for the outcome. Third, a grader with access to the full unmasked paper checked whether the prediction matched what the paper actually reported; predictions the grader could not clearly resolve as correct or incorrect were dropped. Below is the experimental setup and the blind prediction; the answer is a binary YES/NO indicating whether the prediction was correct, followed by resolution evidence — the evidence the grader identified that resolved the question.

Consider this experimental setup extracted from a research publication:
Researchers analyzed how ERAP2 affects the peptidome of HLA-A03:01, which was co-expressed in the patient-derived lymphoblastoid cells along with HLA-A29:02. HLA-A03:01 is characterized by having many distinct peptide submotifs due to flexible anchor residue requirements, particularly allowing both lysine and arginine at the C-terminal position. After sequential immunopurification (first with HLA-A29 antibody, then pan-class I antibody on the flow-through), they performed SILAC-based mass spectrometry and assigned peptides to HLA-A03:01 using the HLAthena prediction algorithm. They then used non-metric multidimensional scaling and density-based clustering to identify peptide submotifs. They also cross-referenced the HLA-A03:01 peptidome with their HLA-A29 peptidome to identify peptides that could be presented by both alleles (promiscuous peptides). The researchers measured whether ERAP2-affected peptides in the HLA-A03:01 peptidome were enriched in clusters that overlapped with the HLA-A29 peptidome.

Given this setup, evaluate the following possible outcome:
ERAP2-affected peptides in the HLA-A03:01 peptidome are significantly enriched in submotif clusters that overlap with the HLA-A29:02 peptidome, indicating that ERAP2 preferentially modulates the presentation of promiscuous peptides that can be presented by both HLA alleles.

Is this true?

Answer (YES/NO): YES